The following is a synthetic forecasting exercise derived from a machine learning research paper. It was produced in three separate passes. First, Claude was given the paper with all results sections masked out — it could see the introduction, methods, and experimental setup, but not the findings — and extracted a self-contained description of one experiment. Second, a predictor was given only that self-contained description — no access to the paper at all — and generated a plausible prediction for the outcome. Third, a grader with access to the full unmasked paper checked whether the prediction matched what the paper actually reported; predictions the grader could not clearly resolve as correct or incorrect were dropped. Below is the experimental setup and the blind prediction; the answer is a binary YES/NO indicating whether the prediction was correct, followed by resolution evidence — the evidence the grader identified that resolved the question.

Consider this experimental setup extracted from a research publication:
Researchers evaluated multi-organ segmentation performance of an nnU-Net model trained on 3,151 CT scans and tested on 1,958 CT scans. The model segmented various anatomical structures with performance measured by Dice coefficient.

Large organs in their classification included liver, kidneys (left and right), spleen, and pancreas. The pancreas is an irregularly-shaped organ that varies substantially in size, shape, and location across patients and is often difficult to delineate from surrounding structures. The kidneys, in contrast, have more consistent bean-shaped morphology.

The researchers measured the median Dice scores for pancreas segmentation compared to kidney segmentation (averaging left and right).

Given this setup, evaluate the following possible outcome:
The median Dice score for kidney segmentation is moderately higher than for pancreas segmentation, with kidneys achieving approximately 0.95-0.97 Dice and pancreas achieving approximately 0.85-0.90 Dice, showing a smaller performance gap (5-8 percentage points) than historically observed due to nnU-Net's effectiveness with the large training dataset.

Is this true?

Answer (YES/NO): NO